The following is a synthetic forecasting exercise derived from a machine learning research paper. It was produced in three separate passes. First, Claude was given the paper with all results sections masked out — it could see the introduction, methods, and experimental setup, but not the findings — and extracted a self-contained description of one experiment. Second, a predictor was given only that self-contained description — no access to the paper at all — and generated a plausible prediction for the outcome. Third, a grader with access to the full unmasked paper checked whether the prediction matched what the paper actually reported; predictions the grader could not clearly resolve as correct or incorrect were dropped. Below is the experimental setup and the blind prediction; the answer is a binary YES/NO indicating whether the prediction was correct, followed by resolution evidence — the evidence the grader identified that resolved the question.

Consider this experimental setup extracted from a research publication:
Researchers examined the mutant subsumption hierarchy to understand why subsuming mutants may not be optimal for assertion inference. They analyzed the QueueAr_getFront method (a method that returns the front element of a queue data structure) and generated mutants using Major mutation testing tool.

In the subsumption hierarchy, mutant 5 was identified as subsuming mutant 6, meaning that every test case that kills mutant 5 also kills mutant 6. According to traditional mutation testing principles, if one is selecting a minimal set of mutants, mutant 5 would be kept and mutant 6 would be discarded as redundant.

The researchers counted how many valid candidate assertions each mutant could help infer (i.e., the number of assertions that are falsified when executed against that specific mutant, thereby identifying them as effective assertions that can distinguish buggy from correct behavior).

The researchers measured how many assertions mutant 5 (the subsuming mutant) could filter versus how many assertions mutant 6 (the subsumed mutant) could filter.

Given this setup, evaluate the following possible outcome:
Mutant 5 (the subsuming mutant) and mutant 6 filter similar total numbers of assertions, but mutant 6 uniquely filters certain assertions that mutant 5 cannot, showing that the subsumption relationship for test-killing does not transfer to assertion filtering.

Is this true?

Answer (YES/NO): NO